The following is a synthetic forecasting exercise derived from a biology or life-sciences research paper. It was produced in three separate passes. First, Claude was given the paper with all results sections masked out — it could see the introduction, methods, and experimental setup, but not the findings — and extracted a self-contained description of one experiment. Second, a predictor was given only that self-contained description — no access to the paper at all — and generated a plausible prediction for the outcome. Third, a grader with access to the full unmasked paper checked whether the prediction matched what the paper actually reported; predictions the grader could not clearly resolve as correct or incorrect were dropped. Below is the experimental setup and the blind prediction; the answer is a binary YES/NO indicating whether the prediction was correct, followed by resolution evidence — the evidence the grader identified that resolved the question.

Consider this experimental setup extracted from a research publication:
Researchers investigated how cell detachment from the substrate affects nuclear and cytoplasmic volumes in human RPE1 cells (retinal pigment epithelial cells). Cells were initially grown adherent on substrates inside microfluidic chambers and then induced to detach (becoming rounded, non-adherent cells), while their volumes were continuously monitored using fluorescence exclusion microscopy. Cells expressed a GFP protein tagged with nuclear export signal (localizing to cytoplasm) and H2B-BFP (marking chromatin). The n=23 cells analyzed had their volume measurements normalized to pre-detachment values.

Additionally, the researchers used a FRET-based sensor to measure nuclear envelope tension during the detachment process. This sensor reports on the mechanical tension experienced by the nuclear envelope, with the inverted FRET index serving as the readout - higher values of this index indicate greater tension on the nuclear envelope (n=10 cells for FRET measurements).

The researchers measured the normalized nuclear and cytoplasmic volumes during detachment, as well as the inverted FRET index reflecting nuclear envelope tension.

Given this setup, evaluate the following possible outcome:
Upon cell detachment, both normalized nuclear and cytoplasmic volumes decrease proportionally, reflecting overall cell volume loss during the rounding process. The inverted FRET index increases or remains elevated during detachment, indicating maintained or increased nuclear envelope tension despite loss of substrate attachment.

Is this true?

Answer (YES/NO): NO